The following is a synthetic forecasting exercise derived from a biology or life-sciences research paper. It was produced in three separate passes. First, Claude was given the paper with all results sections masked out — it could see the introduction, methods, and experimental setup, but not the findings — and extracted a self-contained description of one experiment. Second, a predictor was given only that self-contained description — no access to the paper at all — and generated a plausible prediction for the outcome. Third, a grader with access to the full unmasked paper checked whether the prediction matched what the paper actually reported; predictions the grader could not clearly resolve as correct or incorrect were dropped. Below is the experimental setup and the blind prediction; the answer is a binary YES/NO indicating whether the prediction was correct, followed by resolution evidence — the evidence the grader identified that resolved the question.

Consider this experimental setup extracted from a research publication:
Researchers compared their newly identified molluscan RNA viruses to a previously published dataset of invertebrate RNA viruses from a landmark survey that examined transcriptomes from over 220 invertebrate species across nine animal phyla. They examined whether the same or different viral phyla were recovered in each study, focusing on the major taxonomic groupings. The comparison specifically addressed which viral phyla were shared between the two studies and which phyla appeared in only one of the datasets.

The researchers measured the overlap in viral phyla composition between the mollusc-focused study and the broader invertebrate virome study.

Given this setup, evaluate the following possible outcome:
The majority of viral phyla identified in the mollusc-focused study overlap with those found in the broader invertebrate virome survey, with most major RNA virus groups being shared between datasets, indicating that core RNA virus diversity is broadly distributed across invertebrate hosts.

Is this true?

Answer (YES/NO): YES